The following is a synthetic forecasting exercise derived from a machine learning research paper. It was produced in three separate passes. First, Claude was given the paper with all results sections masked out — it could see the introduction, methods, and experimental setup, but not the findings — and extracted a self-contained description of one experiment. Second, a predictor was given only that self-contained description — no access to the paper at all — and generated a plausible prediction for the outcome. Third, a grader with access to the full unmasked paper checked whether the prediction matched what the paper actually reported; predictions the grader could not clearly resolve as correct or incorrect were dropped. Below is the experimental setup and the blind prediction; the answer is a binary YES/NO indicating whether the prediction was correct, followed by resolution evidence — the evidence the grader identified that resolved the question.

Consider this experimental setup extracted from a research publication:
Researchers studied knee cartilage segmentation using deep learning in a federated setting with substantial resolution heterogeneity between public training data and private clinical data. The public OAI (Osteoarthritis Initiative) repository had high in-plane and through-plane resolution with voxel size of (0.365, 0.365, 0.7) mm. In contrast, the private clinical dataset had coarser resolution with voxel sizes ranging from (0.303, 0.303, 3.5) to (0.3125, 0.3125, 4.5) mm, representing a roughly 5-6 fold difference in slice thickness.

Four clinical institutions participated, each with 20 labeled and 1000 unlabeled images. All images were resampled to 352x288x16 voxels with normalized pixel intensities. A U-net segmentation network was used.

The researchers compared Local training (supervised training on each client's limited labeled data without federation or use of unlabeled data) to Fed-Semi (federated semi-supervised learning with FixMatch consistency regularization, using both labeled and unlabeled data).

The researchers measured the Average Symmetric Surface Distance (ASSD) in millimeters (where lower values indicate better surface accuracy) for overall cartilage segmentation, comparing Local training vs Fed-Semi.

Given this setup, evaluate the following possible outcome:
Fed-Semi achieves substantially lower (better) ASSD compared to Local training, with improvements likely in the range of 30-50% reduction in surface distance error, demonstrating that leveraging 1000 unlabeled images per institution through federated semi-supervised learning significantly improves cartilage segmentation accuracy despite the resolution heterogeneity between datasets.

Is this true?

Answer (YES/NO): NO